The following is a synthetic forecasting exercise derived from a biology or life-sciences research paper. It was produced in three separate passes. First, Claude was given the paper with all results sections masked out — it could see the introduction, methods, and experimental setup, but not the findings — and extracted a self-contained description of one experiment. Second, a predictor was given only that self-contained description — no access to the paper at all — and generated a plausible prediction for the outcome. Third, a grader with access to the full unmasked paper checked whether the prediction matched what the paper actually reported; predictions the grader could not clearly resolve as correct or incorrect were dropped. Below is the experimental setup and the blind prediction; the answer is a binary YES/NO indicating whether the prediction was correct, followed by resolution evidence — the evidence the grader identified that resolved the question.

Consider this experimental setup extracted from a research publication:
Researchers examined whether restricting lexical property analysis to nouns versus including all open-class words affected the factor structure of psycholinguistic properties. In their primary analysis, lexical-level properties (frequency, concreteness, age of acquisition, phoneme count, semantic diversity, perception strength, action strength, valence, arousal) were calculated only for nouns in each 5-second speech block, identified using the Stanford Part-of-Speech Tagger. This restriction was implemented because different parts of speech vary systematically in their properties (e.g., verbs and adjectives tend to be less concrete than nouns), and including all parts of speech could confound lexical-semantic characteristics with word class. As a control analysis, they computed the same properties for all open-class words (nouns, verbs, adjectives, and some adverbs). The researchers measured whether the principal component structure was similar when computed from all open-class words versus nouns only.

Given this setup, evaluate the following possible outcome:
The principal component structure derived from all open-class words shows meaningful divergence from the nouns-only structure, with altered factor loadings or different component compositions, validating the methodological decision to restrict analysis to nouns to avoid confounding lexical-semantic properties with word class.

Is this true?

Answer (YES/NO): NO